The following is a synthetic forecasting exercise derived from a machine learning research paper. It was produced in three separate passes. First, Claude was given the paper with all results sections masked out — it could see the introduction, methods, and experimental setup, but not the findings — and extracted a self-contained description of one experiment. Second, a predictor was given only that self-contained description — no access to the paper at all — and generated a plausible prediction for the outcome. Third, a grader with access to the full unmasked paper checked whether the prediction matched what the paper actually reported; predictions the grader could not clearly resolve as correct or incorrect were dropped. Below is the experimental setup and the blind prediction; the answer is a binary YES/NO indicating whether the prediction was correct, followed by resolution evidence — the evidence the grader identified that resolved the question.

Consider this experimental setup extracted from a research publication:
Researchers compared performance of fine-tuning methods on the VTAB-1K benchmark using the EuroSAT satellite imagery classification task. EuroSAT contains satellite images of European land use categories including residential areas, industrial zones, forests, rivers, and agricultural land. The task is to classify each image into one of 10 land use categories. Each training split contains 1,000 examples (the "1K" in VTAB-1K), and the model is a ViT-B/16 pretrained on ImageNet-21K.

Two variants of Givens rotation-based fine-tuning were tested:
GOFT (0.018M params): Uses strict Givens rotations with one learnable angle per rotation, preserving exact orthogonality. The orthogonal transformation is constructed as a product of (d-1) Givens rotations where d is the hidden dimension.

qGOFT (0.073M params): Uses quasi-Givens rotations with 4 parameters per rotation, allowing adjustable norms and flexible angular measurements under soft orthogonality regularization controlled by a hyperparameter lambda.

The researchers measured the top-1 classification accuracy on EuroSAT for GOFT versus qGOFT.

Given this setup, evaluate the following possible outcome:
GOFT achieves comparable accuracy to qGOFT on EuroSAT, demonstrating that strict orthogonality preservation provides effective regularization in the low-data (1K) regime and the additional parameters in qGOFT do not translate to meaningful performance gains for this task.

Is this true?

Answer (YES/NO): YES